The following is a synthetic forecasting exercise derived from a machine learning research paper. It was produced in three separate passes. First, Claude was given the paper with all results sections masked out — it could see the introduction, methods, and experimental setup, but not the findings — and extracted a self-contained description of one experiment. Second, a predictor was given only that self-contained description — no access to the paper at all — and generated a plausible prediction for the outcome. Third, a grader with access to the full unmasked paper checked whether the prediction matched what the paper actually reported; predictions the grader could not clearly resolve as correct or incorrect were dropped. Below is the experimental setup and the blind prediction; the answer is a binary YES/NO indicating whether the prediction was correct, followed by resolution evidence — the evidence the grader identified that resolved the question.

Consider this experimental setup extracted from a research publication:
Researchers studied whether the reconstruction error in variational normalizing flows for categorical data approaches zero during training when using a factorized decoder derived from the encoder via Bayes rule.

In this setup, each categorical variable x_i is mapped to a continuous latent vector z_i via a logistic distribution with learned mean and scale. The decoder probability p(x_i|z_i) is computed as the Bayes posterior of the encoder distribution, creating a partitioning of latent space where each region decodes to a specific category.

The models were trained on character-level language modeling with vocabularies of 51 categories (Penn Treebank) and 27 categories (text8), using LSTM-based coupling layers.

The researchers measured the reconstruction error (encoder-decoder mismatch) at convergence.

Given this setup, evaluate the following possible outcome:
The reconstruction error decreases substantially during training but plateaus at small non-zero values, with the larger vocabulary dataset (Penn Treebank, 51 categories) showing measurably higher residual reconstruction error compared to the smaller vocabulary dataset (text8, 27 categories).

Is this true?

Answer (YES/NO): NO